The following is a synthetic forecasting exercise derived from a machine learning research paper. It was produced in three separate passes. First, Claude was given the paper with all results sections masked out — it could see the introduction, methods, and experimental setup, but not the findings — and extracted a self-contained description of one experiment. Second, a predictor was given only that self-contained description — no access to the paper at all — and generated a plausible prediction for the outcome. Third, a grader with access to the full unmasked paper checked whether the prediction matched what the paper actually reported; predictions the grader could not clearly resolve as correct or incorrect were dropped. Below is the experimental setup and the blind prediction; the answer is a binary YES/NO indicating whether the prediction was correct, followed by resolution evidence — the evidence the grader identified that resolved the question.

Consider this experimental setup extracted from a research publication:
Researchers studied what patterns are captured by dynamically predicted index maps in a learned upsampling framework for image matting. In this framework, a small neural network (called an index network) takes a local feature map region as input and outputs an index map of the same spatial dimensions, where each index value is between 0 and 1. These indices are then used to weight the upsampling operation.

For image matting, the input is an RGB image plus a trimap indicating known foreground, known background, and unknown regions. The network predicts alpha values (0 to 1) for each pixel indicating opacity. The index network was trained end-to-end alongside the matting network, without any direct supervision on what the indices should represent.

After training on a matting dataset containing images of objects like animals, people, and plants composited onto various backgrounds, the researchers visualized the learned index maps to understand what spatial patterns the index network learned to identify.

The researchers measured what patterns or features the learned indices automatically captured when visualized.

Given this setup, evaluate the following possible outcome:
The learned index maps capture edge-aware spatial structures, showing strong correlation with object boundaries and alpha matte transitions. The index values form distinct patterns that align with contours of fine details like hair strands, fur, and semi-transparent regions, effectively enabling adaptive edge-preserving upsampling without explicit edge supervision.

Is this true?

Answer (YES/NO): YES